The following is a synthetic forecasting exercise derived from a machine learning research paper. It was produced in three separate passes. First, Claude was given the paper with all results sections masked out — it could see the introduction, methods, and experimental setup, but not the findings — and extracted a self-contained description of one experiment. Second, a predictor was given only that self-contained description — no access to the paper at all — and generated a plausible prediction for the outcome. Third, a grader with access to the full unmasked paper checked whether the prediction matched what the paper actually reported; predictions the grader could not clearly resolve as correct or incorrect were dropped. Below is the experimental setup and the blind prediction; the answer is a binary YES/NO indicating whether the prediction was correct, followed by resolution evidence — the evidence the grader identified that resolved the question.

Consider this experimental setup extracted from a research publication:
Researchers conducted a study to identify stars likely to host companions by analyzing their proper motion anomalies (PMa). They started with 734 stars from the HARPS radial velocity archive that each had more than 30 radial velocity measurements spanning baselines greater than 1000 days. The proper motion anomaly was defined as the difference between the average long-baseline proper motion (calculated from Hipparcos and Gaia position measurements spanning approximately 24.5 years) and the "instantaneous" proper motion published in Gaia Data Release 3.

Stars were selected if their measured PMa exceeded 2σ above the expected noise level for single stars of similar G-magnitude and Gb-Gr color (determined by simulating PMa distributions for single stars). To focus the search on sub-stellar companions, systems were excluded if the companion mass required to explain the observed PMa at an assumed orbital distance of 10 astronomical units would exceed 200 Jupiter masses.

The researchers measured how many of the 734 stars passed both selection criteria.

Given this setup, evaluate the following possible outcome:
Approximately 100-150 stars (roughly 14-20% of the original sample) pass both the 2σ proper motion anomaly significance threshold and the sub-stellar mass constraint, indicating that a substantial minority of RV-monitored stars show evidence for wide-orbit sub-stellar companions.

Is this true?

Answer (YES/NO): YES